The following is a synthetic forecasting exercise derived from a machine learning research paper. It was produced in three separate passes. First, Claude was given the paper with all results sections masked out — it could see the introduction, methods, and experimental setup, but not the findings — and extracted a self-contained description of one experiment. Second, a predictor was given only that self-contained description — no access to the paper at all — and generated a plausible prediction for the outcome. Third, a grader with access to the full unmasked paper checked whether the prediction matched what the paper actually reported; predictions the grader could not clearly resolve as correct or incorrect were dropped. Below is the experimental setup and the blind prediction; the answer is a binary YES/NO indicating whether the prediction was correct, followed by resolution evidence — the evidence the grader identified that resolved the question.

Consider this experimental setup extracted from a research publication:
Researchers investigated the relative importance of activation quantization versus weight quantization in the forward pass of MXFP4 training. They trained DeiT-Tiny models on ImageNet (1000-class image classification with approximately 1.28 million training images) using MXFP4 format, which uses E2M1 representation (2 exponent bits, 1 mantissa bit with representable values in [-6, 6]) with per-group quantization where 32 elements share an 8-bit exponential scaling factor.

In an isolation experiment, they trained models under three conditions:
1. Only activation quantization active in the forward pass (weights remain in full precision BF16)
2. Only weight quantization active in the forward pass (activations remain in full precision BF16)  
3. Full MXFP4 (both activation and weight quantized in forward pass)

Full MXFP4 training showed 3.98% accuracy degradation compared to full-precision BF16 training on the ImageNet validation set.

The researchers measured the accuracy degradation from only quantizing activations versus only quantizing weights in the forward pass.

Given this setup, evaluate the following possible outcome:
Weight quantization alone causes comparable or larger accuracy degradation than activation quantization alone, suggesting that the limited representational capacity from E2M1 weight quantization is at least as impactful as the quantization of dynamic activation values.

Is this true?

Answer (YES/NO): NO